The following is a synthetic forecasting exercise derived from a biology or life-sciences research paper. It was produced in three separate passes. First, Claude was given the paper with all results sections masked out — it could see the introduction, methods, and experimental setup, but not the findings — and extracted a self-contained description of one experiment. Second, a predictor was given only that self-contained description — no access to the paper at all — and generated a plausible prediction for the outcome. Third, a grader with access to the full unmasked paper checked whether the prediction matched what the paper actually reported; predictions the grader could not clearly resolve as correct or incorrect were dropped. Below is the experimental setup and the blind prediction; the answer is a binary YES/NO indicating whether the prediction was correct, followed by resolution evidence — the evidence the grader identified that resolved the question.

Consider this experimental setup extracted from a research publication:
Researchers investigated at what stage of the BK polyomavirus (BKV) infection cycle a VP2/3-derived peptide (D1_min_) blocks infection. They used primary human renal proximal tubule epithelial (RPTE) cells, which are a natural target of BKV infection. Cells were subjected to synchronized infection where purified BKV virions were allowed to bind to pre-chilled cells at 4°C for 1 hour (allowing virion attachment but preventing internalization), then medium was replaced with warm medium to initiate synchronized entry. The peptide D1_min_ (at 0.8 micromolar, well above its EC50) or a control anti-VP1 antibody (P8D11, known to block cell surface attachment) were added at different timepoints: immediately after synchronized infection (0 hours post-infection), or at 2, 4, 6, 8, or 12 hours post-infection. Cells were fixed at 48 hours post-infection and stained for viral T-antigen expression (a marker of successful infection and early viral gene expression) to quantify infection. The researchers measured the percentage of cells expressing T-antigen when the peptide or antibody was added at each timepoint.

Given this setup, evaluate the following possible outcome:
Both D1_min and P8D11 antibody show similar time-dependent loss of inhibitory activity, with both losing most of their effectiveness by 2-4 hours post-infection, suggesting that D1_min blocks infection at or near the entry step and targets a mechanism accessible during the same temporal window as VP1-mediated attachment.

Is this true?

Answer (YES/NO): YES